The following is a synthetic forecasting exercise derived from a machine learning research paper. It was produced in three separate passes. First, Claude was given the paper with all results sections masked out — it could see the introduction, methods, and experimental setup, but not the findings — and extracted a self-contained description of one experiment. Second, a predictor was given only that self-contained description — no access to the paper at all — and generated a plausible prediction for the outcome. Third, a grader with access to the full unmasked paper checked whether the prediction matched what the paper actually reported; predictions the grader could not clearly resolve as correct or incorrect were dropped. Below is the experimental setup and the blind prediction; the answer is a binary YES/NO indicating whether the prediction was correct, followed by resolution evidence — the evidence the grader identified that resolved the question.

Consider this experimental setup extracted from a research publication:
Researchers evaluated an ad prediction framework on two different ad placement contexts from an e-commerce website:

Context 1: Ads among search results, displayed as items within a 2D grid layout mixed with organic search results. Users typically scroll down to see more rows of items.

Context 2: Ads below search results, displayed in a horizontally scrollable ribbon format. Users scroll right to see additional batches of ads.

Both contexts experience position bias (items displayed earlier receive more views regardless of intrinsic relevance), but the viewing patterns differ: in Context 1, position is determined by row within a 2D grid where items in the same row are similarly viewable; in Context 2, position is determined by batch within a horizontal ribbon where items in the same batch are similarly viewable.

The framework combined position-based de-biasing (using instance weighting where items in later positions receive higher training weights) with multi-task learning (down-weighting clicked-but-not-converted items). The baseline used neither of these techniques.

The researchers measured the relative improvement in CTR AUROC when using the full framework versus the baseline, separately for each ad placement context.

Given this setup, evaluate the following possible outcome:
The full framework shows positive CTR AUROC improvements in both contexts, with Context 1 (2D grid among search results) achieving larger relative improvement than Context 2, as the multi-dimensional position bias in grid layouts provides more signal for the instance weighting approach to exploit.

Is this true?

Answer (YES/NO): NO